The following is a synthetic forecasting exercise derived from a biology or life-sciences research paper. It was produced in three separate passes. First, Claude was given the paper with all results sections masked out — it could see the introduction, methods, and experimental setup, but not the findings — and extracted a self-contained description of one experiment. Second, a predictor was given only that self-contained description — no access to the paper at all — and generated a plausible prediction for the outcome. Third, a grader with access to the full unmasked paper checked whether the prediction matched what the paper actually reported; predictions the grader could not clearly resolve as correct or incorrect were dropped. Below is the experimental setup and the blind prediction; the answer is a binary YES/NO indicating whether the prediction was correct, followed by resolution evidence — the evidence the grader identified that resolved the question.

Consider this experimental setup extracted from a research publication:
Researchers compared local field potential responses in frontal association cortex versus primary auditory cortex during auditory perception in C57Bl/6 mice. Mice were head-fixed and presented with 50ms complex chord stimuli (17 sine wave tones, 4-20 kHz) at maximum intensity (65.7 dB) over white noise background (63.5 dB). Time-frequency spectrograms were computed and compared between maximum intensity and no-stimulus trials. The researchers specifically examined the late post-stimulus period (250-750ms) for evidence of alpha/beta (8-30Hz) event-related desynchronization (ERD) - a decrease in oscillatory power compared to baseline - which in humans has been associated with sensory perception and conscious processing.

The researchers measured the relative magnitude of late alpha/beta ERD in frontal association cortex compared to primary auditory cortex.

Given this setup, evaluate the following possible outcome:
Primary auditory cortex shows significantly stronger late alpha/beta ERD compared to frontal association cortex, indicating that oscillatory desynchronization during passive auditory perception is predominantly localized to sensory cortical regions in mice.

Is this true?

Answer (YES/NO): NO